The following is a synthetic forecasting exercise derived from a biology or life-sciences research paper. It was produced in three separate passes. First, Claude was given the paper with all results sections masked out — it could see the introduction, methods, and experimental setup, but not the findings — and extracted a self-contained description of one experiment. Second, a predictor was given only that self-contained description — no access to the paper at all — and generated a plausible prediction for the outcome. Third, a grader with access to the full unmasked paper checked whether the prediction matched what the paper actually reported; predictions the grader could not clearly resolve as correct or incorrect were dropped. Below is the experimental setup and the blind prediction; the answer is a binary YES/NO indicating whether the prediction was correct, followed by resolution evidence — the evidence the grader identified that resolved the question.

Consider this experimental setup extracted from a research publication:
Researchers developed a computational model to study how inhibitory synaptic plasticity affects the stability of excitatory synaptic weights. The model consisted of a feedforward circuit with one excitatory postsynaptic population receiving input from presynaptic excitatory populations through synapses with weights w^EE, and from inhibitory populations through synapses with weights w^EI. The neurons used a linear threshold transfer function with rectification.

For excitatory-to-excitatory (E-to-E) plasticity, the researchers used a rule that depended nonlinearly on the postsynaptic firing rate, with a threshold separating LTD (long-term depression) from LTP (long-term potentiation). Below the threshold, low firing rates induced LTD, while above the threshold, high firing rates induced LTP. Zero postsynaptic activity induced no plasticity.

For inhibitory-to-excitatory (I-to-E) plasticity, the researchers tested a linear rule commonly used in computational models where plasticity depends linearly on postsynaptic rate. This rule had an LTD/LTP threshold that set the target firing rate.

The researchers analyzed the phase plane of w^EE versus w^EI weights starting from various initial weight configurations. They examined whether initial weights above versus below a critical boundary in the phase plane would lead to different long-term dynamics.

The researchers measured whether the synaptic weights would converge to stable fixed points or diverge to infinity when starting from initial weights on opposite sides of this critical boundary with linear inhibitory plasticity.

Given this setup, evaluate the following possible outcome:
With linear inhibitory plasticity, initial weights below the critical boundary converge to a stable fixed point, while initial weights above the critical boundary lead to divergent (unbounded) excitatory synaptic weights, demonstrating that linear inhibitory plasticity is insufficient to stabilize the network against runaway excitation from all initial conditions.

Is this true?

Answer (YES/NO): NO